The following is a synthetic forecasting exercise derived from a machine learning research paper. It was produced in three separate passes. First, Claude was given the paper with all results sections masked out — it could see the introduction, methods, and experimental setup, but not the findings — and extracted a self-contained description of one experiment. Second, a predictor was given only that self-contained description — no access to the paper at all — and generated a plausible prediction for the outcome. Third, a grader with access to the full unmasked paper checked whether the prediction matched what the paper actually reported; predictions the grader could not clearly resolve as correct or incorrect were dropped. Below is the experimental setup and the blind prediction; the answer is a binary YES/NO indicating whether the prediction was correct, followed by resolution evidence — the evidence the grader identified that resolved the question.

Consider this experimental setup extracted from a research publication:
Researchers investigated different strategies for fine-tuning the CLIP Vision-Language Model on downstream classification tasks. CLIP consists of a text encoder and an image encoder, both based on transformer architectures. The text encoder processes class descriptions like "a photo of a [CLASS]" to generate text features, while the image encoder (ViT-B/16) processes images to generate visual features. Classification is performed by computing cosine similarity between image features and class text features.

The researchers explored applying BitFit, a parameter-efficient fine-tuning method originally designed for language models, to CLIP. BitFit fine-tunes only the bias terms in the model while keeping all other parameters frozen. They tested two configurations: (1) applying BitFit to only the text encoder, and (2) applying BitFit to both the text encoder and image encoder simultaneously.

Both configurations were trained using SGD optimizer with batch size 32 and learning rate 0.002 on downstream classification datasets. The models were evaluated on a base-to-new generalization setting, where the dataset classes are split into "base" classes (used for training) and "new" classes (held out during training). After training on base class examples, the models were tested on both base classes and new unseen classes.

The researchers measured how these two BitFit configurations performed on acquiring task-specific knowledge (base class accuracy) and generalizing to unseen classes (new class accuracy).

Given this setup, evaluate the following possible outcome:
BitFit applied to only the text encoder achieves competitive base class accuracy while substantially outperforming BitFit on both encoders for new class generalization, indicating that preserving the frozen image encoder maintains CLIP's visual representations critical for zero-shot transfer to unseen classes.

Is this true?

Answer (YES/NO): NO